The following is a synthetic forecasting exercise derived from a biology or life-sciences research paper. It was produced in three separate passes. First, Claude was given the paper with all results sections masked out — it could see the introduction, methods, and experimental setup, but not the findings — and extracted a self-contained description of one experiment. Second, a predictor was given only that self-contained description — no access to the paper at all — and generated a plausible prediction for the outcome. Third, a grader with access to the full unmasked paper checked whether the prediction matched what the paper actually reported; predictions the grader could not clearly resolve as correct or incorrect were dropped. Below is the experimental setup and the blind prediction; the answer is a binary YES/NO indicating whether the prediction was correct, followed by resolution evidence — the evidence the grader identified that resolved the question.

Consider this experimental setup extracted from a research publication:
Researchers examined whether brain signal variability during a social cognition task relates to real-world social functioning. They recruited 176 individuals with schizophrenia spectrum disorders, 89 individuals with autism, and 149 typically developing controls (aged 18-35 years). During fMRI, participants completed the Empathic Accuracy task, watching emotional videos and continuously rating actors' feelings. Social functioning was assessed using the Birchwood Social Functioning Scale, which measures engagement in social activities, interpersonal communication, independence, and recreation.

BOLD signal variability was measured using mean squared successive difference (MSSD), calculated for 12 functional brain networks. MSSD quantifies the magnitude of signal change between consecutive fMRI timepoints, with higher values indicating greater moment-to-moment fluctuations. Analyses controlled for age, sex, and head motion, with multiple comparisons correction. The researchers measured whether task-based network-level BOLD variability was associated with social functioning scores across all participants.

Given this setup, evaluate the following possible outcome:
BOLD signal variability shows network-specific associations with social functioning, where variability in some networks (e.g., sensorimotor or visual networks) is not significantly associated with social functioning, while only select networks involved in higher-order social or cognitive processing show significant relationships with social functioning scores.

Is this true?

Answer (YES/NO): NO